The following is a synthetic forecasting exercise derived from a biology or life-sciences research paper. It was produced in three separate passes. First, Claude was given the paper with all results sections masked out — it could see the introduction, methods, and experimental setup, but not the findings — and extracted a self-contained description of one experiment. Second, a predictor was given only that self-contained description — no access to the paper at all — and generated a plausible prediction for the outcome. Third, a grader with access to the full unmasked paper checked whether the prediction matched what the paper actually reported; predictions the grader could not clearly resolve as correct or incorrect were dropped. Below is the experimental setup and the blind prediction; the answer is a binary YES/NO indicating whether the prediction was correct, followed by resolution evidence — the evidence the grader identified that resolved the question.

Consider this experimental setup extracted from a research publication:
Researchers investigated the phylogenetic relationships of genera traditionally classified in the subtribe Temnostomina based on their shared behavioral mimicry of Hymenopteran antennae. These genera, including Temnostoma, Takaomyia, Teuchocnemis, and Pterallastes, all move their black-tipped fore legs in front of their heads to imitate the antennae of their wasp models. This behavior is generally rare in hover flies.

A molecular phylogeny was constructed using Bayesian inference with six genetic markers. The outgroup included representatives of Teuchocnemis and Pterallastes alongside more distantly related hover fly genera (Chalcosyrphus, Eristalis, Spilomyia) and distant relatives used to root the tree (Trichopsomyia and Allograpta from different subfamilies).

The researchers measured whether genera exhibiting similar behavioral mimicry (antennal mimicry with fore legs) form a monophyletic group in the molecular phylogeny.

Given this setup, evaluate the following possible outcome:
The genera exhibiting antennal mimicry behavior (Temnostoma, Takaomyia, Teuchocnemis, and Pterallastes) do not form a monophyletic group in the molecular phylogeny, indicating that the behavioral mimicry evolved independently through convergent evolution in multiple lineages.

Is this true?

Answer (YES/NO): YES